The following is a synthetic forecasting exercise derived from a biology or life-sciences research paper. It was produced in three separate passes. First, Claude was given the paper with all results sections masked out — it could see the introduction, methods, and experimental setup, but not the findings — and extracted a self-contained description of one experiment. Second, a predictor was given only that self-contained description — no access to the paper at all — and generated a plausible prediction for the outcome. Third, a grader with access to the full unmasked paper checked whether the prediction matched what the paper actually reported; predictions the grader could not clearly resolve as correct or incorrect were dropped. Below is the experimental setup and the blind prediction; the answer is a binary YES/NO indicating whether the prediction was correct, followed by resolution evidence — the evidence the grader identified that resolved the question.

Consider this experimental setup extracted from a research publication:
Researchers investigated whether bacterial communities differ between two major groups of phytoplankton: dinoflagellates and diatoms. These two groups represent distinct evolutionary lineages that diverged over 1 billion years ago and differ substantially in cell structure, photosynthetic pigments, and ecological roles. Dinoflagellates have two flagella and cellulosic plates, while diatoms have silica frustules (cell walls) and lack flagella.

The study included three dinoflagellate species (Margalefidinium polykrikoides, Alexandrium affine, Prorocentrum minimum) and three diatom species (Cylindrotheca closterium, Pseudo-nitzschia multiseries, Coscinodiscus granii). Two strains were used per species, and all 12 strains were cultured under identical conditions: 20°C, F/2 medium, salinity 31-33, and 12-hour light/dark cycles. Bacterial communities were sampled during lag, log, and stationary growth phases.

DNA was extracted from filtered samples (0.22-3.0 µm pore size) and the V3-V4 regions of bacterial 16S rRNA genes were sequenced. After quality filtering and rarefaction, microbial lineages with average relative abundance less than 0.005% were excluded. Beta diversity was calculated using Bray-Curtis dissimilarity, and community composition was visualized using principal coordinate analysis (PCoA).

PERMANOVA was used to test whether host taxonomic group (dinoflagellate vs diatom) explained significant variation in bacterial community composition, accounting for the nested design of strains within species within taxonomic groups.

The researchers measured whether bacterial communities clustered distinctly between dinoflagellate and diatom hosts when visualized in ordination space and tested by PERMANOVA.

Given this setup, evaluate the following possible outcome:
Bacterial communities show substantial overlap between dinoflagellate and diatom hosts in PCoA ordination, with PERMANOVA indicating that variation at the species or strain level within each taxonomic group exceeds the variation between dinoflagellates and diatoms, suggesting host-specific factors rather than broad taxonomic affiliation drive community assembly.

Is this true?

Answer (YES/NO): NO